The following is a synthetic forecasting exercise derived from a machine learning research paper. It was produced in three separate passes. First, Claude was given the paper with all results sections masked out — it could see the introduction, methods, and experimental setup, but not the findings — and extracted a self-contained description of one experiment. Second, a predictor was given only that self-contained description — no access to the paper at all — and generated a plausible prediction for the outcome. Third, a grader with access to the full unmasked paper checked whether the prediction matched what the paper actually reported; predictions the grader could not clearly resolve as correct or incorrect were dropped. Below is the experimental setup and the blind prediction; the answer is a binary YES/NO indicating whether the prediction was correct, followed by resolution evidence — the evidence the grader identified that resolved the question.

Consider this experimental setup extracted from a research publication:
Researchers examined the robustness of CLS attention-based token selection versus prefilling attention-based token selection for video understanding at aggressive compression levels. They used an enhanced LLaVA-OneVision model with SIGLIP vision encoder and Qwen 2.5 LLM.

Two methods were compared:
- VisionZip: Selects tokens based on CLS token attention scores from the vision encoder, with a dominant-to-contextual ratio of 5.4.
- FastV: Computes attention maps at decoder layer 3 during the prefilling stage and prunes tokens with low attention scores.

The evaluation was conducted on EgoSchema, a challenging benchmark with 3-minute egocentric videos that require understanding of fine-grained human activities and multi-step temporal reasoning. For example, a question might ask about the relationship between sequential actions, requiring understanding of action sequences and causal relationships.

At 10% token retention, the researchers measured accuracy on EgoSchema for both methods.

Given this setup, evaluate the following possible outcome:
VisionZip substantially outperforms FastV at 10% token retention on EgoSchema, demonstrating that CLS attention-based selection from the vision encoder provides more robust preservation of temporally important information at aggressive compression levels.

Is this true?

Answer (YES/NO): NO